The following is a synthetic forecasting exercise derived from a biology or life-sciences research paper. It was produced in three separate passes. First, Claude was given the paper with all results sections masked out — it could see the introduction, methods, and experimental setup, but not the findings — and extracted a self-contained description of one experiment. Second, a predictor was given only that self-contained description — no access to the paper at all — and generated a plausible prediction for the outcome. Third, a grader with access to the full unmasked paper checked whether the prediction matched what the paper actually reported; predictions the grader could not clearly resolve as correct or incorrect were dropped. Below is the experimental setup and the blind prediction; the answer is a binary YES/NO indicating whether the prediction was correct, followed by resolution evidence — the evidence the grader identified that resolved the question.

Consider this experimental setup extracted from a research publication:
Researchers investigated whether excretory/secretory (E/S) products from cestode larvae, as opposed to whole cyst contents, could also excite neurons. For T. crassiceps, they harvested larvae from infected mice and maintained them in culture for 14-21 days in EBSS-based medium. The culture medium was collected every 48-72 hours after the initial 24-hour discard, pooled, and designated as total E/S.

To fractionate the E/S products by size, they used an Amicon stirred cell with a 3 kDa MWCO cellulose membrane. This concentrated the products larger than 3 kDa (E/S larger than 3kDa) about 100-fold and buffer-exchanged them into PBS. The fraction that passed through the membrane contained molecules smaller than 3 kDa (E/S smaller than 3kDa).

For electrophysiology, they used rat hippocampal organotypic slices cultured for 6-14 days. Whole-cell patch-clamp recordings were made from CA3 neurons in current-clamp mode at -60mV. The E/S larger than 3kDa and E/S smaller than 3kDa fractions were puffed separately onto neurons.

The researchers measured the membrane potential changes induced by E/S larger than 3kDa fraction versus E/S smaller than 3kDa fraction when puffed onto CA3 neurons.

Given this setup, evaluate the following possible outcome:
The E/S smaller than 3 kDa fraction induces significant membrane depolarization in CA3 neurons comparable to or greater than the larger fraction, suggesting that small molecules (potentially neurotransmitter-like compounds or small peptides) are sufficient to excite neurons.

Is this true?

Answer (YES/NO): YES